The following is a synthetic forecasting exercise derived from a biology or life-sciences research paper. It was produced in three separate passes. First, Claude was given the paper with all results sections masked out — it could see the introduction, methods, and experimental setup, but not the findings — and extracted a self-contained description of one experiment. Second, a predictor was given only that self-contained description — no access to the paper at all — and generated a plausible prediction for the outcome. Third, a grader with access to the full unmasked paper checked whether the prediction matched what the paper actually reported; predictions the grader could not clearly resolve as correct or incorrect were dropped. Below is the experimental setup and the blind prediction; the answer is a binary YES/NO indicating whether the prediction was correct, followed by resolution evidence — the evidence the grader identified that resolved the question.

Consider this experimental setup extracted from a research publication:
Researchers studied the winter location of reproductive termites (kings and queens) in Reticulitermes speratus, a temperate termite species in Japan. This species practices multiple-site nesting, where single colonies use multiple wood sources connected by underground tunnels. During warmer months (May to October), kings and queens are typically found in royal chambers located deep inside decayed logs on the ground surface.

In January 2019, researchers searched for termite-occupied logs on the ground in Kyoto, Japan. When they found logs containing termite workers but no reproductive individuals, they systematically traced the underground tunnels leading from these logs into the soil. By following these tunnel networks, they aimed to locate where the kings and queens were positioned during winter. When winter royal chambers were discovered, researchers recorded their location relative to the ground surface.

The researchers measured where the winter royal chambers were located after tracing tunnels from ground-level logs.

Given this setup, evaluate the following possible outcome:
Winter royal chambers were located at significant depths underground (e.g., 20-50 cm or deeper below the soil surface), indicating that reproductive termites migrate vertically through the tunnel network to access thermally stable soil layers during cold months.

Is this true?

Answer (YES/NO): NO